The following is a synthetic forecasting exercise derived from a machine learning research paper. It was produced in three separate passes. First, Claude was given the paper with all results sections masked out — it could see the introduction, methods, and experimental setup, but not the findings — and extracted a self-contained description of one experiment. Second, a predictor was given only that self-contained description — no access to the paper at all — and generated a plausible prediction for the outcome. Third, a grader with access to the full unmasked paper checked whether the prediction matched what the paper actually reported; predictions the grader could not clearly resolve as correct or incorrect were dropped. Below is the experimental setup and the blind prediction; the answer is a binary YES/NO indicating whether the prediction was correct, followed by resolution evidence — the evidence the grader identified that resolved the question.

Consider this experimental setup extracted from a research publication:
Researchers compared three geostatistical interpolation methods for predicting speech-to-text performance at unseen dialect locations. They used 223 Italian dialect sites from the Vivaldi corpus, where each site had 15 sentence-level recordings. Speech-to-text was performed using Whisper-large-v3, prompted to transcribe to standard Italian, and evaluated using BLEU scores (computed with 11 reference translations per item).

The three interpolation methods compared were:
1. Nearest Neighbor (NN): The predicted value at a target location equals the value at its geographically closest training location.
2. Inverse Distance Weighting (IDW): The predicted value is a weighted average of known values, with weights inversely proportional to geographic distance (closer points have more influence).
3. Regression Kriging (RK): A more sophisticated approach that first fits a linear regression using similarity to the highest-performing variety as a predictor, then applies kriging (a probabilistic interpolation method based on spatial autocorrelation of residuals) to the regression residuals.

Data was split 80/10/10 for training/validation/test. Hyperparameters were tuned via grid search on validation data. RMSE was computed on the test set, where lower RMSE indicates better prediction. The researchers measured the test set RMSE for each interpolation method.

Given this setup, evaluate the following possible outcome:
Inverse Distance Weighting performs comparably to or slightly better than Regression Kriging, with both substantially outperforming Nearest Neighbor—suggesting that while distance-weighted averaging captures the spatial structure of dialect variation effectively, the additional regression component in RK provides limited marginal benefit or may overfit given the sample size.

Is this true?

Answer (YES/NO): NO